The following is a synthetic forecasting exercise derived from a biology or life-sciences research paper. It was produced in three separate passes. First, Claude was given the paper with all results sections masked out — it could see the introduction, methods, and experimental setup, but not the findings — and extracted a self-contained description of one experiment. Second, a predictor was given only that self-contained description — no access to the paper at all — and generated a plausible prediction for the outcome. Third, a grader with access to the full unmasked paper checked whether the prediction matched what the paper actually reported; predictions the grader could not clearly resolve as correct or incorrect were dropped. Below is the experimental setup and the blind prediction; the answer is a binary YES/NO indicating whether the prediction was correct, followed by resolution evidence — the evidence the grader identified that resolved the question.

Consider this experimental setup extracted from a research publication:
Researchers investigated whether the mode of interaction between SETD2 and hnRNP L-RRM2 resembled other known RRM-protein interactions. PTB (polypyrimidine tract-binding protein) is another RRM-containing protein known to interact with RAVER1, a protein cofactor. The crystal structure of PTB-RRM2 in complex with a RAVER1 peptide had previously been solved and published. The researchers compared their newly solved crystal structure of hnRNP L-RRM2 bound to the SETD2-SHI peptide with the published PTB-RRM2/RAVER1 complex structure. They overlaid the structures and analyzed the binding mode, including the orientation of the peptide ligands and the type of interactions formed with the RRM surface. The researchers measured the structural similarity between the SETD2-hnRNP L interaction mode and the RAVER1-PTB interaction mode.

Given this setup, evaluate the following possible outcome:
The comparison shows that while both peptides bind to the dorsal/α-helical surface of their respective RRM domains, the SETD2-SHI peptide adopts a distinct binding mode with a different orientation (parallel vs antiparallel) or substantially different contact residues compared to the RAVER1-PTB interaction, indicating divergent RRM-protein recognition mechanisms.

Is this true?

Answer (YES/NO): NO